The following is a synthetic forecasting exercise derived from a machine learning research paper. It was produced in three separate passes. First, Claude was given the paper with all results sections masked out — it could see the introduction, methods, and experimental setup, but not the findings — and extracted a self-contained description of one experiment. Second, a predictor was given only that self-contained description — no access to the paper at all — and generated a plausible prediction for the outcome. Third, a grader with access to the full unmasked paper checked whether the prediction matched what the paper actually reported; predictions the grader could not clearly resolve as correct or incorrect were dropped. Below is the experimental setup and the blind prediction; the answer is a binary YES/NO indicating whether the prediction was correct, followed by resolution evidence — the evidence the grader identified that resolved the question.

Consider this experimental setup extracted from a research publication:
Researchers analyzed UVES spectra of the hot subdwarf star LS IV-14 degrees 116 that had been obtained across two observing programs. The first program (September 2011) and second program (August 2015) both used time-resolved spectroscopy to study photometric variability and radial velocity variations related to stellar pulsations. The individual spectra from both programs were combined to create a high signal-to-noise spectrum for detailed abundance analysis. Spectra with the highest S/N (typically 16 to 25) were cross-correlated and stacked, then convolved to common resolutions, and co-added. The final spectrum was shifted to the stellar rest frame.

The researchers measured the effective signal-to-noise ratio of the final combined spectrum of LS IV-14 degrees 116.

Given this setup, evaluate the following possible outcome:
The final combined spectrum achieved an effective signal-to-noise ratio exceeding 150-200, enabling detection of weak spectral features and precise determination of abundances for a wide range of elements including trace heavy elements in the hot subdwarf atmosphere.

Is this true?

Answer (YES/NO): NO